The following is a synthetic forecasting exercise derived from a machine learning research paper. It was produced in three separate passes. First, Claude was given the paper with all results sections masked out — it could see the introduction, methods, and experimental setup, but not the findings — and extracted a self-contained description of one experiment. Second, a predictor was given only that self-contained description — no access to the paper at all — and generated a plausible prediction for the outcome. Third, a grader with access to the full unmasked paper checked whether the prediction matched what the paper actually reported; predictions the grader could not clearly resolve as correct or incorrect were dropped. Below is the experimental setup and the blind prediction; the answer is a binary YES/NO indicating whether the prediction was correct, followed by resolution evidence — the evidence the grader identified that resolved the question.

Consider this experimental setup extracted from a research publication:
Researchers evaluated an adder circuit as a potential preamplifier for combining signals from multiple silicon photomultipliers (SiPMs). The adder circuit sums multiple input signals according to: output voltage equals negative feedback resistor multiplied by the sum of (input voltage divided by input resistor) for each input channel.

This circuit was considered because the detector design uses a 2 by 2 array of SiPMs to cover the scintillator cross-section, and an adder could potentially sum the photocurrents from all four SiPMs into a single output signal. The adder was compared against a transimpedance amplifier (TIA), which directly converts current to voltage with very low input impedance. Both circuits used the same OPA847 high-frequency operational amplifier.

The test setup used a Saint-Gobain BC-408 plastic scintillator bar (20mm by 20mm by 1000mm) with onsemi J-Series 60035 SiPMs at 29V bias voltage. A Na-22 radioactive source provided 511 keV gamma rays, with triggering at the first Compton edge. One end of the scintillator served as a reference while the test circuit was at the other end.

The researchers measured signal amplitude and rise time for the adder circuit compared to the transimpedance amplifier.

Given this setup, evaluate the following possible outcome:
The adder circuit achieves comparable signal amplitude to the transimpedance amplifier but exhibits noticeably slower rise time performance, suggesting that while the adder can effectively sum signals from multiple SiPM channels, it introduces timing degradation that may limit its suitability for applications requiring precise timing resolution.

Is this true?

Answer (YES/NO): NO